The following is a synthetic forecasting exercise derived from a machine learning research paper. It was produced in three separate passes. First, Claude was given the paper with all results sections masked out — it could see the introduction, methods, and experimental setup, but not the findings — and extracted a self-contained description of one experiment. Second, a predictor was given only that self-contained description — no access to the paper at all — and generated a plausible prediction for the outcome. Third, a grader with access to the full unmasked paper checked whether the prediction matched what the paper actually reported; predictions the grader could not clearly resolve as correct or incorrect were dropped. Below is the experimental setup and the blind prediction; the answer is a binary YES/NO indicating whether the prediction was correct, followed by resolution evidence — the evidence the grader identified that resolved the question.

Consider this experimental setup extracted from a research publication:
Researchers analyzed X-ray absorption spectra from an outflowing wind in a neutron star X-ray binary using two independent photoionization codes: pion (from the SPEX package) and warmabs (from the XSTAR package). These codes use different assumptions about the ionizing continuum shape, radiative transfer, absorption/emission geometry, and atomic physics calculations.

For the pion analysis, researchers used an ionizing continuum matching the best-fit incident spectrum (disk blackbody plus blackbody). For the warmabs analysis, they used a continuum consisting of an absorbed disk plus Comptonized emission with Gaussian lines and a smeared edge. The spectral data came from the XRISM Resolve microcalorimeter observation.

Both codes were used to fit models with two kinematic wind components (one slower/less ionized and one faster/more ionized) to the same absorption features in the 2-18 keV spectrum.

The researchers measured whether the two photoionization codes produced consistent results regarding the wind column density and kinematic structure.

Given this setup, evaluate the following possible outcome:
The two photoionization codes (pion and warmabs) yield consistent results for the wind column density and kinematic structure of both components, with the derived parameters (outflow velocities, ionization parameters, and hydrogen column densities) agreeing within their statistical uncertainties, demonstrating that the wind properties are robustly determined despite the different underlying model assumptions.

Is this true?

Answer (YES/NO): YES